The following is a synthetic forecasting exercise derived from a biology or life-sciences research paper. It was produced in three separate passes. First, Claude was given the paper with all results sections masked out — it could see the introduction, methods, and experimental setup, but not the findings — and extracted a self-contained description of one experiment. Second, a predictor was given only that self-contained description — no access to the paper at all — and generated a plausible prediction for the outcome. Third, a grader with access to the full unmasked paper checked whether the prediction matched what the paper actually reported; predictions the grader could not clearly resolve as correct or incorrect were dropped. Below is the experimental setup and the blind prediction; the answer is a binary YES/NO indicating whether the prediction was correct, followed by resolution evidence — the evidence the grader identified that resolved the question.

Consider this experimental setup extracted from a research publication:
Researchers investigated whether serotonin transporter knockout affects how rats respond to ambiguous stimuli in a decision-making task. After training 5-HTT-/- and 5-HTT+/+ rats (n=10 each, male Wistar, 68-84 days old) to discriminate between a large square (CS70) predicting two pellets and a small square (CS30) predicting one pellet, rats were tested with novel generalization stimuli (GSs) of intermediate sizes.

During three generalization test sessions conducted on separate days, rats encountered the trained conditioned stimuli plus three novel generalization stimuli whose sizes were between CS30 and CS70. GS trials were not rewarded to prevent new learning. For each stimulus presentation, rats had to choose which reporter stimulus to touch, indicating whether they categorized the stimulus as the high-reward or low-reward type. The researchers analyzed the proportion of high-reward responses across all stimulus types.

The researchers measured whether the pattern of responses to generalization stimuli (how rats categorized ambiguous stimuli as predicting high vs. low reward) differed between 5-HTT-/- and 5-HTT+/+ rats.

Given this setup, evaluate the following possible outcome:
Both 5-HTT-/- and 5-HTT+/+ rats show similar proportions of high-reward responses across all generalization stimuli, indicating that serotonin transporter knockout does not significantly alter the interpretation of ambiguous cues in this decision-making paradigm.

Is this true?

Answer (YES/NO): YES